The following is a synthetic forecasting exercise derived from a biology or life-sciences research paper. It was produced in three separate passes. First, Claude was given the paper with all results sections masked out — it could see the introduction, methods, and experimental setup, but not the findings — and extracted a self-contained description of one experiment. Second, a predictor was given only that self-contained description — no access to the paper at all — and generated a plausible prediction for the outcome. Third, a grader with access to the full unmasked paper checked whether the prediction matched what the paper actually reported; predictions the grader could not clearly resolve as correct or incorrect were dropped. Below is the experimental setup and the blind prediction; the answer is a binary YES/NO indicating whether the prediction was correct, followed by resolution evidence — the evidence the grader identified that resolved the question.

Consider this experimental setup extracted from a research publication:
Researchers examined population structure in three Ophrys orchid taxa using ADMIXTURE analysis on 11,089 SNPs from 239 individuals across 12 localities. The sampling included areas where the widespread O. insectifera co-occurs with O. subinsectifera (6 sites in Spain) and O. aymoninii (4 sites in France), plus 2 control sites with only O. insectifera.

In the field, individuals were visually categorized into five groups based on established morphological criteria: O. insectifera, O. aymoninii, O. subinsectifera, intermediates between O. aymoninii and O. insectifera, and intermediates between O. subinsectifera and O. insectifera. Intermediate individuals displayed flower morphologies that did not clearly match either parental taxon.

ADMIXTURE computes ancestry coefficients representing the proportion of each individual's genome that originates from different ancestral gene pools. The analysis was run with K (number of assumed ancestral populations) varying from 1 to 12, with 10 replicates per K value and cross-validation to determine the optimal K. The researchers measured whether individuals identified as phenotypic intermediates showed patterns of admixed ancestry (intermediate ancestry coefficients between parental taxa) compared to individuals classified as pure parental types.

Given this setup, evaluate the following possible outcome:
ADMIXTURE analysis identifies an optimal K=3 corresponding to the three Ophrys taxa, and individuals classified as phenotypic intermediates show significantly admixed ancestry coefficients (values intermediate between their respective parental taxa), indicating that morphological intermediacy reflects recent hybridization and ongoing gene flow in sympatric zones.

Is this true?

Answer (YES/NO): NO